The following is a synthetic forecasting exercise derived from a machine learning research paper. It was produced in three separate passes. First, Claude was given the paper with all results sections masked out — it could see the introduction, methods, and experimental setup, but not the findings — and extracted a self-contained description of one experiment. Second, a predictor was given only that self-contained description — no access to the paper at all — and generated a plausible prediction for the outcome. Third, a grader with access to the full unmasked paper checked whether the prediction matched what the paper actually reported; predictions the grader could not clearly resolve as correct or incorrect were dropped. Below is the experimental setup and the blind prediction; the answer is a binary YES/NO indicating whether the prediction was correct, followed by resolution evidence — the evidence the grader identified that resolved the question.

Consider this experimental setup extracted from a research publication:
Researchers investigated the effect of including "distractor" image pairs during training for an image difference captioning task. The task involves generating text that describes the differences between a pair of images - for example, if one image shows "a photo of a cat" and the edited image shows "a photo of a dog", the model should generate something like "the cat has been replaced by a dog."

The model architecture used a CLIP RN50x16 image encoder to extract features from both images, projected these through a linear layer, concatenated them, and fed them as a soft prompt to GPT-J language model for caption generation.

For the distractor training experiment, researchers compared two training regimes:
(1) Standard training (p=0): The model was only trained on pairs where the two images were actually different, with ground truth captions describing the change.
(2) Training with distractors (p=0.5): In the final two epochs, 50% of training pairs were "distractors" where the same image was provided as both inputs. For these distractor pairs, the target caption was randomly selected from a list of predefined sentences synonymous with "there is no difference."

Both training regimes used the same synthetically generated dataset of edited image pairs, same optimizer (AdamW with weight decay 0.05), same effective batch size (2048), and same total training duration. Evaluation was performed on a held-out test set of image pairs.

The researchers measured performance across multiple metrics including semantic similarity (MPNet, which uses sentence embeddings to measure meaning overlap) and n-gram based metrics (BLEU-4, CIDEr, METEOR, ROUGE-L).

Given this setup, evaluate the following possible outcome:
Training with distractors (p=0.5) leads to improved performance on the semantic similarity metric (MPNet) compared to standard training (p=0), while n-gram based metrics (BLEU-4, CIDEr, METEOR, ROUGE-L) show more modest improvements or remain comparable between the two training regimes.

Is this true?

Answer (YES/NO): NO